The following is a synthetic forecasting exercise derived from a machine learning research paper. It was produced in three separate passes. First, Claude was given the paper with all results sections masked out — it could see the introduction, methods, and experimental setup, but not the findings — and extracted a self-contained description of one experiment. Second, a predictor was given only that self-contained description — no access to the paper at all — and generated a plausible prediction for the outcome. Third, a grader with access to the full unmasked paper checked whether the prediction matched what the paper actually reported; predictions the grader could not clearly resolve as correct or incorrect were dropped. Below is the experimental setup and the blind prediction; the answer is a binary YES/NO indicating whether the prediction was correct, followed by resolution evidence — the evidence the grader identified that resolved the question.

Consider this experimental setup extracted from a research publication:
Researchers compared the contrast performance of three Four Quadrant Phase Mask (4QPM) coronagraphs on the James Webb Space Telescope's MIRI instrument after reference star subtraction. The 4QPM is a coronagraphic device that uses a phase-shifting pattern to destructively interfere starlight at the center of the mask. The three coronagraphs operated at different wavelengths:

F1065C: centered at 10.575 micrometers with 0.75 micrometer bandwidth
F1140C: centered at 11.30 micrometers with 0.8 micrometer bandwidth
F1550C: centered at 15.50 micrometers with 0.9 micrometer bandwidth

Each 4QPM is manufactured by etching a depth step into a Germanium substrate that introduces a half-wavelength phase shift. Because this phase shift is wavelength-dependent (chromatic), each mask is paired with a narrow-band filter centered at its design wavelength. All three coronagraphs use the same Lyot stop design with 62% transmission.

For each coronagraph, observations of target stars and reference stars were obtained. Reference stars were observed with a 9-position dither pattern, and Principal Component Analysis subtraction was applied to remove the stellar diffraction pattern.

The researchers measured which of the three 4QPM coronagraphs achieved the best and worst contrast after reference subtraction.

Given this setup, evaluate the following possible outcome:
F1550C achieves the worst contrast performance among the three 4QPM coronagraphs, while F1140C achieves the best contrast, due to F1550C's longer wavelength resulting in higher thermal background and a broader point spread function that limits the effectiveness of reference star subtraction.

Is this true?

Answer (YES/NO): NO